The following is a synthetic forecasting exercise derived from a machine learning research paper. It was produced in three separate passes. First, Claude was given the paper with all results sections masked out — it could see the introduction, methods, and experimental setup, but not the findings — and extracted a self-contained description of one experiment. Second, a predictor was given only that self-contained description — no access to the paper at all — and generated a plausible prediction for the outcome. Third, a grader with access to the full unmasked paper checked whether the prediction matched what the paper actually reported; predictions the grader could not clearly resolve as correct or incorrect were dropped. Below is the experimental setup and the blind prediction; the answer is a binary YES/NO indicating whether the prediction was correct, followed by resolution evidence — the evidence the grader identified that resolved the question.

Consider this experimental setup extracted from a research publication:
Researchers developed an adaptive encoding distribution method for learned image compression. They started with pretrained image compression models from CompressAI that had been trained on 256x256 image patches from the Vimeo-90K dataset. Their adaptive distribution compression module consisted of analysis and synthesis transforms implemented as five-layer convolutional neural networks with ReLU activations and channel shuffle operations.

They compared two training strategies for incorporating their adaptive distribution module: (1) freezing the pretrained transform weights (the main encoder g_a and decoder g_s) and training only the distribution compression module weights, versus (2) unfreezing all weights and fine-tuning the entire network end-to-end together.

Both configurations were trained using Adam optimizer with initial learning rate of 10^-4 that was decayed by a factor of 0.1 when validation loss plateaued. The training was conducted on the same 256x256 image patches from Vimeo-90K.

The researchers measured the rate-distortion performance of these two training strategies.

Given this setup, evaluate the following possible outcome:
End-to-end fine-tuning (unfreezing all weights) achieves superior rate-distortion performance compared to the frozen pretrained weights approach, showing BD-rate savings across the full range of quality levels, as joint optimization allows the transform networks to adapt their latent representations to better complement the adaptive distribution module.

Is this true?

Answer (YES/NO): NO